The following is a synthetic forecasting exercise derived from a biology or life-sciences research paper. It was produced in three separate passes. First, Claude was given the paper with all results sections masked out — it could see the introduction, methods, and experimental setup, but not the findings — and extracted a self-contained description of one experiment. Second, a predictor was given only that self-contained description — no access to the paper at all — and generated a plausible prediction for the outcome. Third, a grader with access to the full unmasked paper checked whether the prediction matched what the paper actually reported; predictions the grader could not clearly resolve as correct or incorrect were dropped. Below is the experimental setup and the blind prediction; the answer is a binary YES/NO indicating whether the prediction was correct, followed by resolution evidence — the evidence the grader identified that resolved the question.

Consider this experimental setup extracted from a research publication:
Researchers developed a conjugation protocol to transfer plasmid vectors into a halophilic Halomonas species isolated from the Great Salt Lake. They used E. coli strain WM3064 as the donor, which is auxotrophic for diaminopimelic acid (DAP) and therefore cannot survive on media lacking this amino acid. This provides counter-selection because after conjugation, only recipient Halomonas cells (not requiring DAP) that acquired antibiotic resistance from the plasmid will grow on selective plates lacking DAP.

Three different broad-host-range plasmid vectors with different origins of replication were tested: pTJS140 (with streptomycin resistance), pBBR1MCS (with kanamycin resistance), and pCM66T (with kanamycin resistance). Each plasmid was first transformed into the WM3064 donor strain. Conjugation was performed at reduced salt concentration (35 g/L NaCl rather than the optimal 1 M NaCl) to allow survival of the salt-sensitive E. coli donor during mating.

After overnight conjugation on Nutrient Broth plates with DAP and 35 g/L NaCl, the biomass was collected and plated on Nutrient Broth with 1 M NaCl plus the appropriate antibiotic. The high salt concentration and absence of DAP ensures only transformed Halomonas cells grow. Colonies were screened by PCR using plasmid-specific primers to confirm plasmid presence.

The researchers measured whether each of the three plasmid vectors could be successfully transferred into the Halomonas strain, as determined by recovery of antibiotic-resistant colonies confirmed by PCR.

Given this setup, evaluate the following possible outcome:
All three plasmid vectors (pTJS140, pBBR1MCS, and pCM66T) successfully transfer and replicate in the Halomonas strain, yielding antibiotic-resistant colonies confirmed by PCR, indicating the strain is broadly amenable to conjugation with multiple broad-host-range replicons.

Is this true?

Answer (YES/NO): NO